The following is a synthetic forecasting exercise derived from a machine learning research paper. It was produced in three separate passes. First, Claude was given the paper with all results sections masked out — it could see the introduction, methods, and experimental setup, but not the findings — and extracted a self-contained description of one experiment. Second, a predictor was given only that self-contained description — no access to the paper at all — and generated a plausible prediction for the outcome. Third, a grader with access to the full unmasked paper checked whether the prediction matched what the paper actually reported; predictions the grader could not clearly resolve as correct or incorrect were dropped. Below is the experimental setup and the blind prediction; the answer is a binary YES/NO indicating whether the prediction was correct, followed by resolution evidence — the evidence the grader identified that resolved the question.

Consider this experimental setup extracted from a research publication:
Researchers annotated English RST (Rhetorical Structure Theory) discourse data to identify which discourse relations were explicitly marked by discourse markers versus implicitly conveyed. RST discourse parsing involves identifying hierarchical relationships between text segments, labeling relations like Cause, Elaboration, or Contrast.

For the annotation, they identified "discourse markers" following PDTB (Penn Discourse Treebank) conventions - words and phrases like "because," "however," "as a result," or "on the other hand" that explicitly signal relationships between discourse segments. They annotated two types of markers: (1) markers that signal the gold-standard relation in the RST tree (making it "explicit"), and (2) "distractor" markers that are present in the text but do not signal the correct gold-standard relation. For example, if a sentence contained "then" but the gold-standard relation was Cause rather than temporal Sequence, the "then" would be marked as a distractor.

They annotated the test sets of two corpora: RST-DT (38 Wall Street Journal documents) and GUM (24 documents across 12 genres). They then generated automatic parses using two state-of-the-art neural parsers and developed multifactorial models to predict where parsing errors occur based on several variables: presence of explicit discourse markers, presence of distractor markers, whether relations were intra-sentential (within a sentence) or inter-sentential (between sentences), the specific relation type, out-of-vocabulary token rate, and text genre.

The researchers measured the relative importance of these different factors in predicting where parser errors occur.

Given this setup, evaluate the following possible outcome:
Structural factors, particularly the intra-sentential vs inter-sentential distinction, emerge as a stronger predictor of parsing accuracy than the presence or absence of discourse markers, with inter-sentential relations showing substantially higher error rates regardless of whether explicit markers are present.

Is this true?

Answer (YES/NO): YES